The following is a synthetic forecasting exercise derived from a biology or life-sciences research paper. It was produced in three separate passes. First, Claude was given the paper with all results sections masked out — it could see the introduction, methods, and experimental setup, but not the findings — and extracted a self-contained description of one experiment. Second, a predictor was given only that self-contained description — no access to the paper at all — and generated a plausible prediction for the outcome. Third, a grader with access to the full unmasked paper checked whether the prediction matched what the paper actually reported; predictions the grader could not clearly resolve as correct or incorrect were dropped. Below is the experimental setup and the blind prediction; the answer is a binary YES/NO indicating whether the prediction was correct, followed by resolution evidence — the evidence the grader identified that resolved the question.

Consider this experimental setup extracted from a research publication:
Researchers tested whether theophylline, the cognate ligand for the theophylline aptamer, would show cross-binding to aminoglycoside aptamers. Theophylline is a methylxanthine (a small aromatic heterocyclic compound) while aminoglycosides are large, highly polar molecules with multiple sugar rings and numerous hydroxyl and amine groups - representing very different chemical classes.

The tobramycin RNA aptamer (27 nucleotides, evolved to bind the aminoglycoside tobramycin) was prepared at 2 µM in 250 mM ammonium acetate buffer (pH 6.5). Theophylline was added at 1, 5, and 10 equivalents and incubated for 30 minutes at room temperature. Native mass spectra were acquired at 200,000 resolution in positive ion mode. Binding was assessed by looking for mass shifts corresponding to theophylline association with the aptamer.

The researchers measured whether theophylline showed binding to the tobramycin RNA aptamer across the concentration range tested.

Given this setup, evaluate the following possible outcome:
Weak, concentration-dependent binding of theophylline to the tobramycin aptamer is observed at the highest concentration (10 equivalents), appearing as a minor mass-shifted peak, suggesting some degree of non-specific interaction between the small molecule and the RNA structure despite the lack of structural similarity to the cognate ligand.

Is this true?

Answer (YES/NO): NO